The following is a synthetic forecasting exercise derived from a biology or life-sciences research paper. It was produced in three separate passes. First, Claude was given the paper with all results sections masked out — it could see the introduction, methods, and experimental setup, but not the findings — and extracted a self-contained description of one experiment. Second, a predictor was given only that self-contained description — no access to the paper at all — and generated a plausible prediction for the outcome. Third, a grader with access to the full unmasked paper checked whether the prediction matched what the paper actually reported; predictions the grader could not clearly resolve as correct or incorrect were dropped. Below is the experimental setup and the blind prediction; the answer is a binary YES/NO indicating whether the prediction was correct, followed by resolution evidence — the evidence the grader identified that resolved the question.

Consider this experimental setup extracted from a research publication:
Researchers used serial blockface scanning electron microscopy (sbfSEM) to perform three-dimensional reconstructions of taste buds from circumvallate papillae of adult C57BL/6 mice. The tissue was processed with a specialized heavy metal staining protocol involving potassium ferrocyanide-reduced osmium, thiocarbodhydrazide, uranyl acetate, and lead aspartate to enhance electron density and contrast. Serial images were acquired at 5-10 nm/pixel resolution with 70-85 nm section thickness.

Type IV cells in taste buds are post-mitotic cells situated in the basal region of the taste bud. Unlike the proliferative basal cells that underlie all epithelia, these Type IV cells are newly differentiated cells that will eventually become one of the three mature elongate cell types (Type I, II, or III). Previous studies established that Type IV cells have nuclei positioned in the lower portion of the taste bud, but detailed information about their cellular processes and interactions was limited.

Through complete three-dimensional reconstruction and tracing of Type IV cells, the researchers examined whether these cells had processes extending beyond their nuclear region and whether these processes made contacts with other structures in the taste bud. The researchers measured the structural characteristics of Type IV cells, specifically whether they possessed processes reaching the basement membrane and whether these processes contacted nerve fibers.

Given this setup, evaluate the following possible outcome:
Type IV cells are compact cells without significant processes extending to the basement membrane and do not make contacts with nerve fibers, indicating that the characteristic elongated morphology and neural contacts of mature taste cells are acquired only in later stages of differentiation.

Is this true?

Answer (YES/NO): NO